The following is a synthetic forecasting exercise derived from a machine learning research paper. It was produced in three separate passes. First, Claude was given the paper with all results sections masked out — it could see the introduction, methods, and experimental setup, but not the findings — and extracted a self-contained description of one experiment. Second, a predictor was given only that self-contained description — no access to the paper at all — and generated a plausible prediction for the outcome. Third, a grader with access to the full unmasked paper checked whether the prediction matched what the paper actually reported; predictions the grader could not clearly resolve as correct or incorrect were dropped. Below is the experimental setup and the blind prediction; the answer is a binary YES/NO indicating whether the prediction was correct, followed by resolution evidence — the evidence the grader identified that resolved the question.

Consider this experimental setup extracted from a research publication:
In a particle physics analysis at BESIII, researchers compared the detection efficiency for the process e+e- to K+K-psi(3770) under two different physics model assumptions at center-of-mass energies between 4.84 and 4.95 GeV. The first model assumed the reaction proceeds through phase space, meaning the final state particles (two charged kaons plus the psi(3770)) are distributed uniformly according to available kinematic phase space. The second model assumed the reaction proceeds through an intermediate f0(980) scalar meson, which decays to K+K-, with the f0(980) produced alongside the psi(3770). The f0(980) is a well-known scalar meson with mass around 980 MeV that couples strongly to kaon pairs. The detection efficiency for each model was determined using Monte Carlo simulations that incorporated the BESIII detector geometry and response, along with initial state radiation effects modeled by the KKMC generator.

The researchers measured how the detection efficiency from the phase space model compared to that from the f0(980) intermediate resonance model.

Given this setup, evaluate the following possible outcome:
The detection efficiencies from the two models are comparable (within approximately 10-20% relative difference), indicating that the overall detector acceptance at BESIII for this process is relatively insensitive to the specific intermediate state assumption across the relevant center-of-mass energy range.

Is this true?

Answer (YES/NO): YES